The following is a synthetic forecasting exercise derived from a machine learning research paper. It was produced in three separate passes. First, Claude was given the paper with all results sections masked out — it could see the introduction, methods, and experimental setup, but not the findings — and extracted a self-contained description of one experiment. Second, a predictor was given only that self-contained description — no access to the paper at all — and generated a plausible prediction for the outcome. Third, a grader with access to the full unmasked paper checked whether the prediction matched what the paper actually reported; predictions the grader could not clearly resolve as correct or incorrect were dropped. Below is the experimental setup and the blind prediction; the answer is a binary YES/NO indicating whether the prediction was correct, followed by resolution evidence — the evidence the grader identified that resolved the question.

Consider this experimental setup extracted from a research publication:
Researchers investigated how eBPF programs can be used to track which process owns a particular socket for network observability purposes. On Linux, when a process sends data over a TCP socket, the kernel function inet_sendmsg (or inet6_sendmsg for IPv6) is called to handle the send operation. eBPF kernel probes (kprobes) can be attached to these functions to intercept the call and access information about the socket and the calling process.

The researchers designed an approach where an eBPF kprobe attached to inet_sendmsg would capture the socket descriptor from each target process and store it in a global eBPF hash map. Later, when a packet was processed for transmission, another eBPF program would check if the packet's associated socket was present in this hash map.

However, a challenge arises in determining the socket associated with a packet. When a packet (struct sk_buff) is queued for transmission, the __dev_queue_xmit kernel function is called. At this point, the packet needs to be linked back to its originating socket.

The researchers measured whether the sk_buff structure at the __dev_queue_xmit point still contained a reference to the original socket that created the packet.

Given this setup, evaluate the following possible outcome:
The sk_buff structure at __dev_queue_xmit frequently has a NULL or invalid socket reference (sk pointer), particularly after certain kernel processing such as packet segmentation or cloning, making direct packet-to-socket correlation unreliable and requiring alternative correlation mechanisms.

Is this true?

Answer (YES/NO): NO